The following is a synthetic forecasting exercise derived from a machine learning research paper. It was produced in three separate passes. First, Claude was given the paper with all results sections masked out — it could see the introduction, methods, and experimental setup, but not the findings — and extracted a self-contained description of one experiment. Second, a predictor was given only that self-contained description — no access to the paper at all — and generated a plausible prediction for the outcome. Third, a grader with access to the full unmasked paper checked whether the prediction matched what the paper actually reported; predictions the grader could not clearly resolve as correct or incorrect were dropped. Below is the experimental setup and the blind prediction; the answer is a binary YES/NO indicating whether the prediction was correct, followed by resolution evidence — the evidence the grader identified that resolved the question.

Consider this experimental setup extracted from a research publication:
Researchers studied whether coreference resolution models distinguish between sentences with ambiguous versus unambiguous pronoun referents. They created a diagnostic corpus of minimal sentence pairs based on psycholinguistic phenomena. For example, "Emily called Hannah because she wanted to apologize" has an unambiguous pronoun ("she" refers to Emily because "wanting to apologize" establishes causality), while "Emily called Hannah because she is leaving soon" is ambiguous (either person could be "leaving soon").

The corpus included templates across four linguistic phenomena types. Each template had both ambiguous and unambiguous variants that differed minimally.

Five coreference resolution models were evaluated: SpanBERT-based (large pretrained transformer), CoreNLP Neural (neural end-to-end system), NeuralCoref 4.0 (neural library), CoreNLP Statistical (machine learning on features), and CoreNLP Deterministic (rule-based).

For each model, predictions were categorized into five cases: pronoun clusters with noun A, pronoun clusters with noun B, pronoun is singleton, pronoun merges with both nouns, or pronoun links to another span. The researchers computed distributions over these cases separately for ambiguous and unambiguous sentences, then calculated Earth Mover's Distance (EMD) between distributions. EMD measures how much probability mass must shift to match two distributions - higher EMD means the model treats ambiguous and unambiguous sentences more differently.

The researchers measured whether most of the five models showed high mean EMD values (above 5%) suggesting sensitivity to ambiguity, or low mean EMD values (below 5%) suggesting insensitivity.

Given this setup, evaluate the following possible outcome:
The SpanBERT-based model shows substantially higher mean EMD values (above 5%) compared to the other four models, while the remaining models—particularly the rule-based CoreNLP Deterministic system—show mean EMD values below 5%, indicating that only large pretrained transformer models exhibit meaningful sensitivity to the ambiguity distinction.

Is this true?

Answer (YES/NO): YES